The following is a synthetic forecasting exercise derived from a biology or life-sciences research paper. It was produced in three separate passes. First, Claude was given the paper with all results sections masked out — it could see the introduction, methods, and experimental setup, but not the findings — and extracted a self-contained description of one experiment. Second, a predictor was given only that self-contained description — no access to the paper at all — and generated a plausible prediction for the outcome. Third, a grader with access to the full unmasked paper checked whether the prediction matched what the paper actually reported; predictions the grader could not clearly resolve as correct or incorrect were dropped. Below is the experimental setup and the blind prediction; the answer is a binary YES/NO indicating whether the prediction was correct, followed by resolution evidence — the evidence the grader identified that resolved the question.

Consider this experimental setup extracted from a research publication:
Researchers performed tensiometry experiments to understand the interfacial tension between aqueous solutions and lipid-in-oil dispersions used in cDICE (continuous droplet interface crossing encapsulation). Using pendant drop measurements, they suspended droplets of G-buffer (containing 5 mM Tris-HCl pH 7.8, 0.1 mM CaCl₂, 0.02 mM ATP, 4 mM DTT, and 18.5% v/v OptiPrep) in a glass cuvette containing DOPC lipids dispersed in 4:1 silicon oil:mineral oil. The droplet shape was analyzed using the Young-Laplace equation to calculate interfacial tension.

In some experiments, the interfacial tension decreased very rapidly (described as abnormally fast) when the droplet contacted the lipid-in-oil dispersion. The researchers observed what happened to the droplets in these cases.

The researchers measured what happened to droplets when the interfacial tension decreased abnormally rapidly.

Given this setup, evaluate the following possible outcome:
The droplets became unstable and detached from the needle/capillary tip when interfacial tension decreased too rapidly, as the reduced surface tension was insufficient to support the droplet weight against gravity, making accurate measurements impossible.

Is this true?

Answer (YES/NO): YES